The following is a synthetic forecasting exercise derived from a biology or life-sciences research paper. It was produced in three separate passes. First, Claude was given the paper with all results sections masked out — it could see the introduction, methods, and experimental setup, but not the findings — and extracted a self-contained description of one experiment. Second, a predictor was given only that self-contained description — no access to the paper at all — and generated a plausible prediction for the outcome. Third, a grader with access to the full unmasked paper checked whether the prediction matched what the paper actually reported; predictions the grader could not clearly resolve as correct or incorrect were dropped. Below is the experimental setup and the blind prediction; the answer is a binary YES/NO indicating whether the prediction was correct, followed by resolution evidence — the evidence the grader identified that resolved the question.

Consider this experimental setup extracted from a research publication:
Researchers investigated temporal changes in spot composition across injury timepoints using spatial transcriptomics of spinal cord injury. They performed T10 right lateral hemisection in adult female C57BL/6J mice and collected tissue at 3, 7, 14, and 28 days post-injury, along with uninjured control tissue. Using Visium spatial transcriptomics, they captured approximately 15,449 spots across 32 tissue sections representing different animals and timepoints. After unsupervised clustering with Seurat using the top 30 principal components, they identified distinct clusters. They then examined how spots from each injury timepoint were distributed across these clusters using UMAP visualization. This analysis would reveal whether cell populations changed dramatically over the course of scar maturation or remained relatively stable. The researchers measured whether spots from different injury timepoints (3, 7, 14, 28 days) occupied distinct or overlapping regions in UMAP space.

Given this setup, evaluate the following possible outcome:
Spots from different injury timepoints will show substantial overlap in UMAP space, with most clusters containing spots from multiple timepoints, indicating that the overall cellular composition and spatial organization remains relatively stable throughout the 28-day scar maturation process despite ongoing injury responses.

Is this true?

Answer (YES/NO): NO